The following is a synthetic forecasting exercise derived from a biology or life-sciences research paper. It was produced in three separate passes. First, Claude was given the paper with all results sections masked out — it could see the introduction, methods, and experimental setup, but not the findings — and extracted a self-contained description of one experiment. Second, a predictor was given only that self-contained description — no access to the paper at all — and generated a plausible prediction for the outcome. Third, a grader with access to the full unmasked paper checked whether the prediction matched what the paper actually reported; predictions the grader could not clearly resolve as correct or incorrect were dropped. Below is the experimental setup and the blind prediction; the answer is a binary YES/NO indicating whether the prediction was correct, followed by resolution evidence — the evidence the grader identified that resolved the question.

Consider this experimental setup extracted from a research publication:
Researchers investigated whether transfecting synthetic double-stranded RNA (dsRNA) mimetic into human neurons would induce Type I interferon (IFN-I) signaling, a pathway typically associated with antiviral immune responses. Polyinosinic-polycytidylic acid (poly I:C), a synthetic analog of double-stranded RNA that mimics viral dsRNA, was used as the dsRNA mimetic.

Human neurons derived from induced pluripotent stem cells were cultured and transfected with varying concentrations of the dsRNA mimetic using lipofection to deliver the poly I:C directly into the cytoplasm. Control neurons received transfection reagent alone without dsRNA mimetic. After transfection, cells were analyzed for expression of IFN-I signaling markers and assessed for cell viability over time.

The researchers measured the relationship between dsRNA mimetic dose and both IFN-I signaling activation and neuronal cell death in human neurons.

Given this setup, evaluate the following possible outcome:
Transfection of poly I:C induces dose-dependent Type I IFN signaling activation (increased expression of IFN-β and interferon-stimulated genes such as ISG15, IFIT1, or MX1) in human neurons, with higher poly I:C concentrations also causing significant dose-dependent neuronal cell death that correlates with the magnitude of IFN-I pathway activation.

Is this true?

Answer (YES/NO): NO